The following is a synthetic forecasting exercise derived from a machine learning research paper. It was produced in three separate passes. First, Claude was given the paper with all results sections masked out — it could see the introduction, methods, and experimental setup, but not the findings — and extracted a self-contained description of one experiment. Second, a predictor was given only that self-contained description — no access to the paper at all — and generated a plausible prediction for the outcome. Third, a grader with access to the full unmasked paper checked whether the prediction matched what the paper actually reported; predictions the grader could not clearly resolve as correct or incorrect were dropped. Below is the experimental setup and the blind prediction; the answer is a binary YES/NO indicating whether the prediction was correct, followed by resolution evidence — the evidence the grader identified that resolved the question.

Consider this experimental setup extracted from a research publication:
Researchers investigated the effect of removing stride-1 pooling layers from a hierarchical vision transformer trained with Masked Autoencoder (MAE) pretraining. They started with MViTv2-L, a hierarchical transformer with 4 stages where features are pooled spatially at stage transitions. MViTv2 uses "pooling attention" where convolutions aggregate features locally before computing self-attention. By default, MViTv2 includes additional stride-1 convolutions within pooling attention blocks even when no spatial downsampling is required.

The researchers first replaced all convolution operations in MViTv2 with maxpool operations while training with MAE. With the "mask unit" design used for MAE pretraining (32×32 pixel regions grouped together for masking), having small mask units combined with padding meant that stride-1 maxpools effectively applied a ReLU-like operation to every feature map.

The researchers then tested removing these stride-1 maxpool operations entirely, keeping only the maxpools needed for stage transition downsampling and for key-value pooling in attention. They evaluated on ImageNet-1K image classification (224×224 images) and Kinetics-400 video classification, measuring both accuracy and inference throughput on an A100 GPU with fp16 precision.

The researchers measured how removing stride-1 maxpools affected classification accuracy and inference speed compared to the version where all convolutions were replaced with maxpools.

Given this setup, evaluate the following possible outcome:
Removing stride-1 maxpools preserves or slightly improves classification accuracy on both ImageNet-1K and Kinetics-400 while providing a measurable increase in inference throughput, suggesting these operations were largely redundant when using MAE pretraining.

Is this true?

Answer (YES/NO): YES